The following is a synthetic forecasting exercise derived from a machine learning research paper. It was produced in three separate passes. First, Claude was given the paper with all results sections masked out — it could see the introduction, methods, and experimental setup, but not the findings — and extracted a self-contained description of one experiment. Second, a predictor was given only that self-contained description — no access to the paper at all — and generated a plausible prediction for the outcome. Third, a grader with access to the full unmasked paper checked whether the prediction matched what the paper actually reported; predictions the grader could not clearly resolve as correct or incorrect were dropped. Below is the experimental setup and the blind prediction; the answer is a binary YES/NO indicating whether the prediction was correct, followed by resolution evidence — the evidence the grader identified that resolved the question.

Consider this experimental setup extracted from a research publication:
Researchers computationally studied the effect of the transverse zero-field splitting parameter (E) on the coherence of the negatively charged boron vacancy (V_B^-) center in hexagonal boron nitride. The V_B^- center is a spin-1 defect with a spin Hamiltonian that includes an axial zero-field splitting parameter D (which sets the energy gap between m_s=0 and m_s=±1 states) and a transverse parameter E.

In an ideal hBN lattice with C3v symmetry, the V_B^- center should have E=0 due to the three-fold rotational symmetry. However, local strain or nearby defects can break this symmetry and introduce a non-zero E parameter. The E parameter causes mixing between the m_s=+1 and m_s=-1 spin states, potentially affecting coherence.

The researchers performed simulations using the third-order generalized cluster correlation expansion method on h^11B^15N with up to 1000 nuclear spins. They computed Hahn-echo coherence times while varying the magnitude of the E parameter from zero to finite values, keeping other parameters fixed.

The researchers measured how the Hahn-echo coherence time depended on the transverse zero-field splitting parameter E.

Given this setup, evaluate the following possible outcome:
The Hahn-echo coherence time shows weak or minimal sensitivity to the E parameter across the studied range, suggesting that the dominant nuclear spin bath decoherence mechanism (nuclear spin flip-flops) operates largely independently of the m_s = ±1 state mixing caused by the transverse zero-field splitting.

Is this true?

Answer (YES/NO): NO